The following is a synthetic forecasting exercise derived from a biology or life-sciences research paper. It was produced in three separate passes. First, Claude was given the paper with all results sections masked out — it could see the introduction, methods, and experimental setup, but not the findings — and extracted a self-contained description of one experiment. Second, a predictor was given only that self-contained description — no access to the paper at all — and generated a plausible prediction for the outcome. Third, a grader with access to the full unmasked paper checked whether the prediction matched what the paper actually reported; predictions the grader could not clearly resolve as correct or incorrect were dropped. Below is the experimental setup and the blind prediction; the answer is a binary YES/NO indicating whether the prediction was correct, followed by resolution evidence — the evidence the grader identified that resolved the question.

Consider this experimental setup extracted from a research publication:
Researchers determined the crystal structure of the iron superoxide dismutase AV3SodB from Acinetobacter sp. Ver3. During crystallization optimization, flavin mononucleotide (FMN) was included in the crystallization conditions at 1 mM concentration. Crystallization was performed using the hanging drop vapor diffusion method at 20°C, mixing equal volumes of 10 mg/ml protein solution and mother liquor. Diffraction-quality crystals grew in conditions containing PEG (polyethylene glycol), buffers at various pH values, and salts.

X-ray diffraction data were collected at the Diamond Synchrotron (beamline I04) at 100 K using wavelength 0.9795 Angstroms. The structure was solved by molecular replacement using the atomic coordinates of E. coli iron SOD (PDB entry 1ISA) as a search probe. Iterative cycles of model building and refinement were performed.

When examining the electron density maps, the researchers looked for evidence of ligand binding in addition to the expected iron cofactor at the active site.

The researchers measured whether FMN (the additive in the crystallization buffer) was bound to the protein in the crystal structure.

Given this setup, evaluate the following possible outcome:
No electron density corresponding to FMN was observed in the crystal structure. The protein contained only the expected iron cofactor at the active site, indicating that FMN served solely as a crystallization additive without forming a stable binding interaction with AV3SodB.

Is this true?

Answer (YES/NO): NO